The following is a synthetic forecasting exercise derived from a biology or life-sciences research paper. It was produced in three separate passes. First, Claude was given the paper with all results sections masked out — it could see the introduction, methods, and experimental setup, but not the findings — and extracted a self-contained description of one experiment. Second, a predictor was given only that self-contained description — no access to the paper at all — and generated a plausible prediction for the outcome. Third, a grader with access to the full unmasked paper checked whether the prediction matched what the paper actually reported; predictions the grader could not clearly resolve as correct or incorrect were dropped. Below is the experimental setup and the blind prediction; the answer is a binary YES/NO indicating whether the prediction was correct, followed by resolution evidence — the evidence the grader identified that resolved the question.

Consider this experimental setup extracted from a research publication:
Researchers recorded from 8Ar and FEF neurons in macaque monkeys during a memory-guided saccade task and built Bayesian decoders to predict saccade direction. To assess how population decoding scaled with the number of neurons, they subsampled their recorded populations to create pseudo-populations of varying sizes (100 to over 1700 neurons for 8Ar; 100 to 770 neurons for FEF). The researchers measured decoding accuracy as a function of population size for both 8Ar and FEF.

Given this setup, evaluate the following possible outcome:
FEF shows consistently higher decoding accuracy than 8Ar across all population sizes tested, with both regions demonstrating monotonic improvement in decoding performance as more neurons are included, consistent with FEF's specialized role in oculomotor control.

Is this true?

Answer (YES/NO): YES